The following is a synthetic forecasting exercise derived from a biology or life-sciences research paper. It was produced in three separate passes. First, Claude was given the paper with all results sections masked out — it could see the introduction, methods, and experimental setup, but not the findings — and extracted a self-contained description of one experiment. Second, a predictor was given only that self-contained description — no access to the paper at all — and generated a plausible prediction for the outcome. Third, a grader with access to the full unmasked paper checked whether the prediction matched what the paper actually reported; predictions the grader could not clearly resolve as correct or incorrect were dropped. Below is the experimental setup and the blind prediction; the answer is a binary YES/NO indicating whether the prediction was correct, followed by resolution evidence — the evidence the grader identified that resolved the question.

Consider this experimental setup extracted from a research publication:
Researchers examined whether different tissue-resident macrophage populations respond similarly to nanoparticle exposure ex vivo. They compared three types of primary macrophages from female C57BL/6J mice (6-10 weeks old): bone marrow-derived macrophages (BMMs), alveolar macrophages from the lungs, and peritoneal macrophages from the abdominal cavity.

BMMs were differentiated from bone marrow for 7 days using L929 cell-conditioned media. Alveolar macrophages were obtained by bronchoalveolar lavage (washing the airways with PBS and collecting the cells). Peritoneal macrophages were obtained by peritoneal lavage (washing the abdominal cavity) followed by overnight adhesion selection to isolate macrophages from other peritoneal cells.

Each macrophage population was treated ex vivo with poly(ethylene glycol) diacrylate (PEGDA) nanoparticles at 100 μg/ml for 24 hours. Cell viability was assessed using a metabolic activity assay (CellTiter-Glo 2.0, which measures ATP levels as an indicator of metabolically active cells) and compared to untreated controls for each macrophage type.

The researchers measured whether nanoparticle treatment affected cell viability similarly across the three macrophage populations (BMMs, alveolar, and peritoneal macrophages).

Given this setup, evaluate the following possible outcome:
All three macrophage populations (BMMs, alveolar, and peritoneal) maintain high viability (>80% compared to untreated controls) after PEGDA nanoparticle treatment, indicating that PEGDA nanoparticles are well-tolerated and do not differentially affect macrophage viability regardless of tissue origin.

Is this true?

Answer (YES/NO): NO